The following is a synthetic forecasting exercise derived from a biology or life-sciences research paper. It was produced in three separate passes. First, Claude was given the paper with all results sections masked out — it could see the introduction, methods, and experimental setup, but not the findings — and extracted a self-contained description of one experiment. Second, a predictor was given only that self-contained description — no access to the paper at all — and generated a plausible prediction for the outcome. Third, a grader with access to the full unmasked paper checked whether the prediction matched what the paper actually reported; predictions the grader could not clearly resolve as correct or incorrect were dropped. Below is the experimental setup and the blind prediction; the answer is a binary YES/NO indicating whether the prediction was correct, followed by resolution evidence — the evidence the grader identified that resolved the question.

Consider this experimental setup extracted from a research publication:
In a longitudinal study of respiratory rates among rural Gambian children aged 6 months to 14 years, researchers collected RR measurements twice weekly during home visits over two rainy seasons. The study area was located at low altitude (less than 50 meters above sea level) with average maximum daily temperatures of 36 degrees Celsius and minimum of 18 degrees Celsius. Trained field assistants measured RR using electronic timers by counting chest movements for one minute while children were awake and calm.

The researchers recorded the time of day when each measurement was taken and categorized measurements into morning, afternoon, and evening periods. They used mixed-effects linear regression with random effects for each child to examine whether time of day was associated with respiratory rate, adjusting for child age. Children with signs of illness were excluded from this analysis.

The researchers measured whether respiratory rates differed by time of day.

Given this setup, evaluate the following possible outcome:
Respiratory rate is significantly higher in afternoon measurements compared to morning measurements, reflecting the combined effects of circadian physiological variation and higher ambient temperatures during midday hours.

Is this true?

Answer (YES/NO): YES